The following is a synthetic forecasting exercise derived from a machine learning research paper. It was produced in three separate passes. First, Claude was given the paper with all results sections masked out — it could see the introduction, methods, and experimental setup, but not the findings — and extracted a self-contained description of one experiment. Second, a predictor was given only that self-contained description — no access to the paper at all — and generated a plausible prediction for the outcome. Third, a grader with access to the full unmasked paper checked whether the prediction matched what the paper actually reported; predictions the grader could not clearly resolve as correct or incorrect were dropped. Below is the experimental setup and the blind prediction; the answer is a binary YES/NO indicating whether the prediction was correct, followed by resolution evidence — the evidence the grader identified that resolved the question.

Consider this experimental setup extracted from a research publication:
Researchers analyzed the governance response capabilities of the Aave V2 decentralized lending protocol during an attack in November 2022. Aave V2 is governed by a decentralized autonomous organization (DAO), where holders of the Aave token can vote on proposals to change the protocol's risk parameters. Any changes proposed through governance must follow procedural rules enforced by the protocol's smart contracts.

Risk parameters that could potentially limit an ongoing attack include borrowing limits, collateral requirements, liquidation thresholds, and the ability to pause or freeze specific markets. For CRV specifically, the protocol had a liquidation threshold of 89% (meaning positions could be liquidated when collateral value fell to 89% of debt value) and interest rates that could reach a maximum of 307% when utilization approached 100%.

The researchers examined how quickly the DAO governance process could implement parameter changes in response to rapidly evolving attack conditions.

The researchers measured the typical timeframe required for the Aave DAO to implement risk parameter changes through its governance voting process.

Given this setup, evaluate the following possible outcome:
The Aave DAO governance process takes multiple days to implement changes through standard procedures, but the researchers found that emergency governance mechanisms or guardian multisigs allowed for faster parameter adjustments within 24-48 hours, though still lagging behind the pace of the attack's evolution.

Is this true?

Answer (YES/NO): NO